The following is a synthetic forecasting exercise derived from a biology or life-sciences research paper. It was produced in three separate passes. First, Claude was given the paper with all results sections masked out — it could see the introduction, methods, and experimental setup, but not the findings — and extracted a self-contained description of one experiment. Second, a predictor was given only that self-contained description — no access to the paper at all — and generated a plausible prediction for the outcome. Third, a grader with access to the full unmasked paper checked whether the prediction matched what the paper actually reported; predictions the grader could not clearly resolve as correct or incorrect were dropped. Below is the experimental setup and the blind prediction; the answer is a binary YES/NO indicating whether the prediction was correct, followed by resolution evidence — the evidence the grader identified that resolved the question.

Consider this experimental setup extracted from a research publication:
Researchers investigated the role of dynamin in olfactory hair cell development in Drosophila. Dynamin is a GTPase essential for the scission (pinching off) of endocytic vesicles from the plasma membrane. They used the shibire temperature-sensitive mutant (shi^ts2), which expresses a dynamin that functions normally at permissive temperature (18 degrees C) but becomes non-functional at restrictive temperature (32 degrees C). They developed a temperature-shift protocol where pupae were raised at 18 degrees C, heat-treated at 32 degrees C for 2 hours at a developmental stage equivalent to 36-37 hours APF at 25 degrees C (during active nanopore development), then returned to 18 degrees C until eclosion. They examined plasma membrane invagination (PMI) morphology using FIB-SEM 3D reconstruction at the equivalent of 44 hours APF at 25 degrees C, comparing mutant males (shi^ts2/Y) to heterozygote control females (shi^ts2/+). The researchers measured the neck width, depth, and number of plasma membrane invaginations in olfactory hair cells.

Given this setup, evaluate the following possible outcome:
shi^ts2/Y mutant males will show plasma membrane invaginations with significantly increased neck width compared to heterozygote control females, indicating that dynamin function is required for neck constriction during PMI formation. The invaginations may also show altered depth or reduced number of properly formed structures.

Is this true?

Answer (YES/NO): NO